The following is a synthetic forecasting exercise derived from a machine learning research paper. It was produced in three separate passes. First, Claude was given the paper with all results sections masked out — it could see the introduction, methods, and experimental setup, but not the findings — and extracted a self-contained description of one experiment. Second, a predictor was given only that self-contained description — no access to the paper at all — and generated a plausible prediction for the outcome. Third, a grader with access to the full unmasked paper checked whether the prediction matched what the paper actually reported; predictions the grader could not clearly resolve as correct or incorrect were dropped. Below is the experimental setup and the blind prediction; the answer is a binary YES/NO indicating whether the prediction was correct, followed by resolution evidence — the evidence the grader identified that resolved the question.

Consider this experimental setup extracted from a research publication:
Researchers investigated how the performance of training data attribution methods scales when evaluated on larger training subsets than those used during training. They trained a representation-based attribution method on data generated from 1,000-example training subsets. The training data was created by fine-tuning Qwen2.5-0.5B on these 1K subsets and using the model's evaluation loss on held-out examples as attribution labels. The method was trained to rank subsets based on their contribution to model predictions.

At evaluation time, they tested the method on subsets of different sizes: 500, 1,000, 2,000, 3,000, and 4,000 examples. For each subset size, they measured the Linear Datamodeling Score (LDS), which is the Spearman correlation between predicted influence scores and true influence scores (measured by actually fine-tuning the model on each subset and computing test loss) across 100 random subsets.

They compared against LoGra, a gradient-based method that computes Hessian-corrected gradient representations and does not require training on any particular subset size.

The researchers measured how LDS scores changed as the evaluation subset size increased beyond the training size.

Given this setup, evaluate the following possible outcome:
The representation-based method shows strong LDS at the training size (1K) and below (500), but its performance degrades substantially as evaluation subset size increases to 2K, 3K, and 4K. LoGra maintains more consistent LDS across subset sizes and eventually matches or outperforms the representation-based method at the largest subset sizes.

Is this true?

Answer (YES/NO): NO